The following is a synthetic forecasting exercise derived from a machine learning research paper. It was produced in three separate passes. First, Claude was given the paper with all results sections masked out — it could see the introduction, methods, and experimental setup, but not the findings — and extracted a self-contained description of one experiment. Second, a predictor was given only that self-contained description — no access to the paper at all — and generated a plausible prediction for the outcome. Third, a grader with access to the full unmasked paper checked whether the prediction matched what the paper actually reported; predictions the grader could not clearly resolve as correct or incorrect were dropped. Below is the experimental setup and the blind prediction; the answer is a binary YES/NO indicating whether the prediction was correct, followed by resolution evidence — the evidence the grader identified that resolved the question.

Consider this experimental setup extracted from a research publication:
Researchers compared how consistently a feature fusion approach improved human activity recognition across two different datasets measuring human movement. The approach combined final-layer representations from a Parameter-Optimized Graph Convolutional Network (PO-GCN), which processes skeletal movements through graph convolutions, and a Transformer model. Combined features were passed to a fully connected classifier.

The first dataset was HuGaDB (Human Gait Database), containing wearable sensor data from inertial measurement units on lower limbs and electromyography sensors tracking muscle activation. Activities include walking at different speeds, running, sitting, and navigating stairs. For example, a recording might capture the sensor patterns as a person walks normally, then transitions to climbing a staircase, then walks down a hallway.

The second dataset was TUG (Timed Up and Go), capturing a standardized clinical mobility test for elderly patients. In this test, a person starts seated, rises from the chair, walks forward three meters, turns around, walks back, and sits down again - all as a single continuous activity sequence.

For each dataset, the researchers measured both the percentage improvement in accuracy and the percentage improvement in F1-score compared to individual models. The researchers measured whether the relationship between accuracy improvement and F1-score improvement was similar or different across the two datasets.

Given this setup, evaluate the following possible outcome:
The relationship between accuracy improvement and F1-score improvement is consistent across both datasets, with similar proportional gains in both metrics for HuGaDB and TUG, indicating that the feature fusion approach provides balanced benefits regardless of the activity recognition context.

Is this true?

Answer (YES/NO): NO